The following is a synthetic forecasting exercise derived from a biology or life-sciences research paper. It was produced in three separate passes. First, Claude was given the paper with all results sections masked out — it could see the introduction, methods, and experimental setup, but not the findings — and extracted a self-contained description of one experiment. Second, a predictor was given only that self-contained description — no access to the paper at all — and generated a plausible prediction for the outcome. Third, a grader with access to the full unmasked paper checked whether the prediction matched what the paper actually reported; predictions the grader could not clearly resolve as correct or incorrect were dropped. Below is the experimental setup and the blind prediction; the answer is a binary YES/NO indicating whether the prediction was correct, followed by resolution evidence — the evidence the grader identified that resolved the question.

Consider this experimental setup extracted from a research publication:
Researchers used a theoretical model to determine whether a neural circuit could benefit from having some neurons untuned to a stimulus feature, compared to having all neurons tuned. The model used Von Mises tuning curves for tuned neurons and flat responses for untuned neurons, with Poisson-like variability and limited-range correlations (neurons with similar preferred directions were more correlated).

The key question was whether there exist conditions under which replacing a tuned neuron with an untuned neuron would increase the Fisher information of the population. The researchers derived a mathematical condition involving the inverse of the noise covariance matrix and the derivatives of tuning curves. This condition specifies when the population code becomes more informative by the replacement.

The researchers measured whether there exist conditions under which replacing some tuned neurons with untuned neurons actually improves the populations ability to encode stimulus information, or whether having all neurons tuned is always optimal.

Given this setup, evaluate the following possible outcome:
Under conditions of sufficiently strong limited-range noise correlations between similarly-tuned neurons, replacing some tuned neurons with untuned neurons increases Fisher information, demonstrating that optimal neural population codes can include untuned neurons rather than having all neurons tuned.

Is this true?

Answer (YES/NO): YES